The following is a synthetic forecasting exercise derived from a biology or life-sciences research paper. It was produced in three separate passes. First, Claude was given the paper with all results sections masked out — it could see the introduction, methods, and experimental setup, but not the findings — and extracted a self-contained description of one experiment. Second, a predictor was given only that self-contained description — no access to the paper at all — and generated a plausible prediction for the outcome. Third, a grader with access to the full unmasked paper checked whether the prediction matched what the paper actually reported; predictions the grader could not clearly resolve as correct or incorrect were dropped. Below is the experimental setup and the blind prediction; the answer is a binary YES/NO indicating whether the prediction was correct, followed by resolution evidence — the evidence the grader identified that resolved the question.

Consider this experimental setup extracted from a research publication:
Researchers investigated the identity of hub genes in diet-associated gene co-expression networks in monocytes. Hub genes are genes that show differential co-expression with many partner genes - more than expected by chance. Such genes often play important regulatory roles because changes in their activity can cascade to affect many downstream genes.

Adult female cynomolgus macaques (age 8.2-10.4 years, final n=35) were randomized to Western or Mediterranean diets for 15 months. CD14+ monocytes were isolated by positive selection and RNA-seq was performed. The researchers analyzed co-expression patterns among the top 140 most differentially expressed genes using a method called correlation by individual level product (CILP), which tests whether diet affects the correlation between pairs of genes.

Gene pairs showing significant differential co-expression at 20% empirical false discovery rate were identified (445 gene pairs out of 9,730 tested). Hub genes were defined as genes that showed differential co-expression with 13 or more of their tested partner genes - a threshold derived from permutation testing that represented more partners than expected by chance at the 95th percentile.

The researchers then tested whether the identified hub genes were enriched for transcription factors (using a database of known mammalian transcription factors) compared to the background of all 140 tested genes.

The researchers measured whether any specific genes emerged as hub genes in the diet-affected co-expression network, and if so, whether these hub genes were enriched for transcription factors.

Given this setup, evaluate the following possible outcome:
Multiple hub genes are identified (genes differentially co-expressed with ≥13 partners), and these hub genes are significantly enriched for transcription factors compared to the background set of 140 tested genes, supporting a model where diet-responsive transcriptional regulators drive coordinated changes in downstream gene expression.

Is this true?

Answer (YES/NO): YES